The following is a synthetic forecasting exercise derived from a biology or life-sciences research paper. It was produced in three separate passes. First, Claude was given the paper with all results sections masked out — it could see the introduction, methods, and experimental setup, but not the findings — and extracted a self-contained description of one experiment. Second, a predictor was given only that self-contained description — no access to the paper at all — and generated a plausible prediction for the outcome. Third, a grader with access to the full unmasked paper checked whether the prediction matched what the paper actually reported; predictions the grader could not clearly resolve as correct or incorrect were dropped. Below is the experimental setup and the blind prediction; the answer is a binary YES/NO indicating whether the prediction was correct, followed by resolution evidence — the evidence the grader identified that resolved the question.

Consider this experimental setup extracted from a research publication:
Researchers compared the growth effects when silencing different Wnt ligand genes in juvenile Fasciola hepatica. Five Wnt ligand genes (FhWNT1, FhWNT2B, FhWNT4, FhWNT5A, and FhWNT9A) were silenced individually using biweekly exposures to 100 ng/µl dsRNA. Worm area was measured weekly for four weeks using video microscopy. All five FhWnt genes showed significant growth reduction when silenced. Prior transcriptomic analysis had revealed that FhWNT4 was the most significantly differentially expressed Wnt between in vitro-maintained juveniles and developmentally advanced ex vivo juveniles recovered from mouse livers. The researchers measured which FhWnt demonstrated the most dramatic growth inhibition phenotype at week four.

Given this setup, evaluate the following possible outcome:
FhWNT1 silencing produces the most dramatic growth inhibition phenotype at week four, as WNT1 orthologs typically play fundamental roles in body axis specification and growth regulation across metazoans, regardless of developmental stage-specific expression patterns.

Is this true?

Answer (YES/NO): NO